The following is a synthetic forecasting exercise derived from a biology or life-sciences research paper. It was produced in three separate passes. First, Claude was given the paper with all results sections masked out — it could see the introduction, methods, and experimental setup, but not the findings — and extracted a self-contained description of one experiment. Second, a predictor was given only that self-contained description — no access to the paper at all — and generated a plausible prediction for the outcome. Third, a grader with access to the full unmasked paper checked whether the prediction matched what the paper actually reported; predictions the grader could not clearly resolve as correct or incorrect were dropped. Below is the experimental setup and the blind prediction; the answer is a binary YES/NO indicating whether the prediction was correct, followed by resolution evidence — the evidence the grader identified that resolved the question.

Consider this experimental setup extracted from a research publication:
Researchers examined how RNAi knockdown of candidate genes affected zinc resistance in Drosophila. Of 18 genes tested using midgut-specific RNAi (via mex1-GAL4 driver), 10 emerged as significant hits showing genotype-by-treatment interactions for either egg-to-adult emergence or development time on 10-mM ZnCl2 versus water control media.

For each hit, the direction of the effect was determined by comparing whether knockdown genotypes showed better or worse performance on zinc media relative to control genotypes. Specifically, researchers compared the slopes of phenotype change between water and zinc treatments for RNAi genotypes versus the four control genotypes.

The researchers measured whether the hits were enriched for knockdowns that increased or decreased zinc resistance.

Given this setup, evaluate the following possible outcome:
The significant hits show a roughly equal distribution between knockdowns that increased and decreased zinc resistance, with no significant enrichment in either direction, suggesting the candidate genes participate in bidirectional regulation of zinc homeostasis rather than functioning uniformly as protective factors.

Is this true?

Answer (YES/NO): NO